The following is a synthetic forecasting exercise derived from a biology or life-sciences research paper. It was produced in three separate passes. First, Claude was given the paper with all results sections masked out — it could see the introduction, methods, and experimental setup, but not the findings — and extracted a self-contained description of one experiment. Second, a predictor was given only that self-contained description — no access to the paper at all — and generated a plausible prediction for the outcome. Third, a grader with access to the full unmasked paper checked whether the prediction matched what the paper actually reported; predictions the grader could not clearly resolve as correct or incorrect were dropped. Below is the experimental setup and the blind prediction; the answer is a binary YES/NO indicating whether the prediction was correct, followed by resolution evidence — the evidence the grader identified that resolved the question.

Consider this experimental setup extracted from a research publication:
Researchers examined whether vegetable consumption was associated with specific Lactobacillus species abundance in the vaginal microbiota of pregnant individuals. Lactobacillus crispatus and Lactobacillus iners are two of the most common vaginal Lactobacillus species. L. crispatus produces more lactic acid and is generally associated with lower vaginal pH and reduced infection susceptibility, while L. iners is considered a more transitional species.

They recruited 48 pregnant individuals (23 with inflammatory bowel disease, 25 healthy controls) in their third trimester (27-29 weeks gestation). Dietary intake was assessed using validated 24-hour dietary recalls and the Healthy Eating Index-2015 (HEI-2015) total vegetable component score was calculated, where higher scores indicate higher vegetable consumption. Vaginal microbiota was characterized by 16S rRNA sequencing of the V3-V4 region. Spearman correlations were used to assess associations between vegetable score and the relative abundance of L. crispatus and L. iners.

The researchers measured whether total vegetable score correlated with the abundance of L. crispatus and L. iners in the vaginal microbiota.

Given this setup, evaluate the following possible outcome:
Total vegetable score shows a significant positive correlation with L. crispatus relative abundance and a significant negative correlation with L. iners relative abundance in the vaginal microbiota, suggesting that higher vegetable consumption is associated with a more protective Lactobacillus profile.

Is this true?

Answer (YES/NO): NO